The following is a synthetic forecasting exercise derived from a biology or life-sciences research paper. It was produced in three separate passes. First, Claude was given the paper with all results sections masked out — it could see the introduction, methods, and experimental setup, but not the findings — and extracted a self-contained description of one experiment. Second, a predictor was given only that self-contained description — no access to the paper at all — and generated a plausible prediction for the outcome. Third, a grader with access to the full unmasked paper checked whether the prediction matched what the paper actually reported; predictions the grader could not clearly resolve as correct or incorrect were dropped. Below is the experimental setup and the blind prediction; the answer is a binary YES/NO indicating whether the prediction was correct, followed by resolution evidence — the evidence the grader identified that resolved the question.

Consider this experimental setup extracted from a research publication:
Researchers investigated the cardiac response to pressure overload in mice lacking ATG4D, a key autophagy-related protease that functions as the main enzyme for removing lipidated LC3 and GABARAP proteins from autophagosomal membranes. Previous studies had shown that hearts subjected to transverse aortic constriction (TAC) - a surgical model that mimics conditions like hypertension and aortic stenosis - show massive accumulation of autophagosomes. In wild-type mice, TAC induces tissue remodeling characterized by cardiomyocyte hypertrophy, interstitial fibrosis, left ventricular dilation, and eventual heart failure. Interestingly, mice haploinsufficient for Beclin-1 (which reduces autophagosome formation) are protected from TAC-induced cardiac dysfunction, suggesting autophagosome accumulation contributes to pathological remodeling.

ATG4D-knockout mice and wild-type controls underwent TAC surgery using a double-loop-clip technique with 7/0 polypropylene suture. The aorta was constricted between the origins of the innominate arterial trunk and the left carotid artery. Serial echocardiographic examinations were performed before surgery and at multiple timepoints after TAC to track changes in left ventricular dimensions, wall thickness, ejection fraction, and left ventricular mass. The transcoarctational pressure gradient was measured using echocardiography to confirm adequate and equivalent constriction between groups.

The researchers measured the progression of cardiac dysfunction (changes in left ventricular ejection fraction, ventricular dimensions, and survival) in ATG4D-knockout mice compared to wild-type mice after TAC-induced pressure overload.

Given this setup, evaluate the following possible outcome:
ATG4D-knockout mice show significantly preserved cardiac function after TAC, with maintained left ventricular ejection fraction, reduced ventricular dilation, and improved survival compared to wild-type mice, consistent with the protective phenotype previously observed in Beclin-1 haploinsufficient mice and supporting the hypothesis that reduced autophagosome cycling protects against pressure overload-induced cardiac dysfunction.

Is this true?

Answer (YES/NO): NO